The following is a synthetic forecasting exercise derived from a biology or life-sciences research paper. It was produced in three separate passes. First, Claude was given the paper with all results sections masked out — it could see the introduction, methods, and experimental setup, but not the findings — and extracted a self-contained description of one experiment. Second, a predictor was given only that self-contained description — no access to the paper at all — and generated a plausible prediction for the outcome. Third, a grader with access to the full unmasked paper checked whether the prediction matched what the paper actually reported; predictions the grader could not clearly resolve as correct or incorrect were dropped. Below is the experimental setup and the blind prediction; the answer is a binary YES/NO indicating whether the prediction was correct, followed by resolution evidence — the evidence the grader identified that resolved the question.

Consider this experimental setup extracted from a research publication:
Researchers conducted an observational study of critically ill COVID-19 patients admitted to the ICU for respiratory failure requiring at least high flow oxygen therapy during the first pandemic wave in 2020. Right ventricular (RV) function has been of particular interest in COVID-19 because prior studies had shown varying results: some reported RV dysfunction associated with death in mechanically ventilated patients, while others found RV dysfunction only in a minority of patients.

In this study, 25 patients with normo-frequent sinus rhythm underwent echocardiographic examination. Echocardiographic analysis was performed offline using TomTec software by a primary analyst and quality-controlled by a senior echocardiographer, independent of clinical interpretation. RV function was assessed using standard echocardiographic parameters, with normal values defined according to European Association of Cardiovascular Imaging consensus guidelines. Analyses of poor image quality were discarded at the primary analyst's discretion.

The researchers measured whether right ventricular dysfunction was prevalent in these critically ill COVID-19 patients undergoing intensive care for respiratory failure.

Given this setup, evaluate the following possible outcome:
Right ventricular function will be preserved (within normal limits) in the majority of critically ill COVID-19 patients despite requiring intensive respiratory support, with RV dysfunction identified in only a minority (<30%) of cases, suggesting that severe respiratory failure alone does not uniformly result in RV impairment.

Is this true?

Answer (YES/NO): NO